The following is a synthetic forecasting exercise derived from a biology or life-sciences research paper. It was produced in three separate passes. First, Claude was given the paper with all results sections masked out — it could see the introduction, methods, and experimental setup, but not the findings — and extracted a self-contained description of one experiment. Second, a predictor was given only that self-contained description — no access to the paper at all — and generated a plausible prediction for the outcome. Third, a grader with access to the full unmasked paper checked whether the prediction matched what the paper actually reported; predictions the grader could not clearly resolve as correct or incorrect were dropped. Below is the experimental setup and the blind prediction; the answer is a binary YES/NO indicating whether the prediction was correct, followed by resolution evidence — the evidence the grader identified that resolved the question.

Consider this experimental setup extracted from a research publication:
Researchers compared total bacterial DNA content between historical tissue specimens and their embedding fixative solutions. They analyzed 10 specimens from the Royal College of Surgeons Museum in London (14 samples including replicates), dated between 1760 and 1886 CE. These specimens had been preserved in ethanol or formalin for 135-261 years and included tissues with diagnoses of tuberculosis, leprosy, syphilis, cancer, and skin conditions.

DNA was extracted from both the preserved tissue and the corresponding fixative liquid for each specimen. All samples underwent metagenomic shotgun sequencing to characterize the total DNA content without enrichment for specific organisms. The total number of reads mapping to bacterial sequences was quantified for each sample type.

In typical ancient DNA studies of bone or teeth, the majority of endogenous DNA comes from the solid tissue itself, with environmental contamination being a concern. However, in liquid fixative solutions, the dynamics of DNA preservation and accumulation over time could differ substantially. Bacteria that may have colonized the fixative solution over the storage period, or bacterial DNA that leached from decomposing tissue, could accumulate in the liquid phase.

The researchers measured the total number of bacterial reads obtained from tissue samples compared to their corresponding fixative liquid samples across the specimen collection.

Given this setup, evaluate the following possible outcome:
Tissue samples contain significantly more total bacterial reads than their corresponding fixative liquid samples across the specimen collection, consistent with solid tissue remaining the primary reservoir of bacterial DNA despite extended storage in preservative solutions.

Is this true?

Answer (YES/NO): YES